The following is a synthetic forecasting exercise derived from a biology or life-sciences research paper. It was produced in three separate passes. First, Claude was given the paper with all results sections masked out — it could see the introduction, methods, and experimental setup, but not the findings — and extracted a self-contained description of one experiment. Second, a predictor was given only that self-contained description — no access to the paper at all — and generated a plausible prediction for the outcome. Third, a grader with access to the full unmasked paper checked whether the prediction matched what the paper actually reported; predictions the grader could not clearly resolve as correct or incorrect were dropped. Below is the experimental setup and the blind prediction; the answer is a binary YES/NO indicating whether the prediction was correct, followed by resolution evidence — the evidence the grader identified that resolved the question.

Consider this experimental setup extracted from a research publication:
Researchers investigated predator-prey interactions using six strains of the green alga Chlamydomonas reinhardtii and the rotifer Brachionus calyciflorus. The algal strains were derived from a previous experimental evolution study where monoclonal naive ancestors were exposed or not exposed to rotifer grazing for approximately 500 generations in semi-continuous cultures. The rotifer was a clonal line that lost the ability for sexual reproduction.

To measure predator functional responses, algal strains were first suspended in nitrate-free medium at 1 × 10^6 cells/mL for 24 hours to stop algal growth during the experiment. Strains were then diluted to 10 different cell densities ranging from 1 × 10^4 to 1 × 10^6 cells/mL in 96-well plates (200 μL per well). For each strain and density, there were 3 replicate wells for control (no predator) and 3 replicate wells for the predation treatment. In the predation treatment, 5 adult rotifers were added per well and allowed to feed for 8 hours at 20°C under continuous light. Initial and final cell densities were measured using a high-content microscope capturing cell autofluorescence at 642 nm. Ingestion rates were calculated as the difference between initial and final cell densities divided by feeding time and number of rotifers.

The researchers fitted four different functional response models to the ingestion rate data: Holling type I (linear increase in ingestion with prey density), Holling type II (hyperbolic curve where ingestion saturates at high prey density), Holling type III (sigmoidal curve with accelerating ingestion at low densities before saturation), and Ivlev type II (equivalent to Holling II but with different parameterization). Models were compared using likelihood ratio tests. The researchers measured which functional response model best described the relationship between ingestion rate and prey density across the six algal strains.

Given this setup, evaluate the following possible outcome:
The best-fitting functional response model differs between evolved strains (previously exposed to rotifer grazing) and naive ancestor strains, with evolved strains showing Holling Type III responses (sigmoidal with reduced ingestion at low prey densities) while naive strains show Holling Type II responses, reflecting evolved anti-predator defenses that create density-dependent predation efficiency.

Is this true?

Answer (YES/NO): NO